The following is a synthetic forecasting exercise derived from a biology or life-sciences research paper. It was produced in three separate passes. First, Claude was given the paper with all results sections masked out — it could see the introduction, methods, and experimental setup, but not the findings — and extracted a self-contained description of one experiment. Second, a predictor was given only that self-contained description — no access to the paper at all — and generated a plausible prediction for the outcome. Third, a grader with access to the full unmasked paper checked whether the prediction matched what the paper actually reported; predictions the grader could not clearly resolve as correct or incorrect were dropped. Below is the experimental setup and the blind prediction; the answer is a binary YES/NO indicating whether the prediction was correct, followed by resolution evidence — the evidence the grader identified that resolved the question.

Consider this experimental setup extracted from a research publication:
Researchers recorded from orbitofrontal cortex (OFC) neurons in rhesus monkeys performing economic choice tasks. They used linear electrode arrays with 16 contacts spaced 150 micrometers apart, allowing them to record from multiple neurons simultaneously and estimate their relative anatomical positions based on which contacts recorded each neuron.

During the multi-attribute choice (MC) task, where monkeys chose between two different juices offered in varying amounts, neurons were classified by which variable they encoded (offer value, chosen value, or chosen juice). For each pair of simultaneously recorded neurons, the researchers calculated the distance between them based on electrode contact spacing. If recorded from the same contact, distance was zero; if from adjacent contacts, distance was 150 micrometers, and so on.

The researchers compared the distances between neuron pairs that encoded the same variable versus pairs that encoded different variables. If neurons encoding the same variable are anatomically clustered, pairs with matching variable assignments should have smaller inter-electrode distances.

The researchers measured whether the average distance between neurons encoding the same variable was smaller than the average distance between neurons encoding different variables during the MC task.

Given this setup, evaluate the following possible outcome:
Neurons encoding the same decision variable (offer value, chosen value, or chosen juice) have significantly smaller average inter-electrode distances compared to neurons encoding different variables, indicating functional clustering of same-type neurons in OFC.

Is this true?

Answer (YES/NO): NO